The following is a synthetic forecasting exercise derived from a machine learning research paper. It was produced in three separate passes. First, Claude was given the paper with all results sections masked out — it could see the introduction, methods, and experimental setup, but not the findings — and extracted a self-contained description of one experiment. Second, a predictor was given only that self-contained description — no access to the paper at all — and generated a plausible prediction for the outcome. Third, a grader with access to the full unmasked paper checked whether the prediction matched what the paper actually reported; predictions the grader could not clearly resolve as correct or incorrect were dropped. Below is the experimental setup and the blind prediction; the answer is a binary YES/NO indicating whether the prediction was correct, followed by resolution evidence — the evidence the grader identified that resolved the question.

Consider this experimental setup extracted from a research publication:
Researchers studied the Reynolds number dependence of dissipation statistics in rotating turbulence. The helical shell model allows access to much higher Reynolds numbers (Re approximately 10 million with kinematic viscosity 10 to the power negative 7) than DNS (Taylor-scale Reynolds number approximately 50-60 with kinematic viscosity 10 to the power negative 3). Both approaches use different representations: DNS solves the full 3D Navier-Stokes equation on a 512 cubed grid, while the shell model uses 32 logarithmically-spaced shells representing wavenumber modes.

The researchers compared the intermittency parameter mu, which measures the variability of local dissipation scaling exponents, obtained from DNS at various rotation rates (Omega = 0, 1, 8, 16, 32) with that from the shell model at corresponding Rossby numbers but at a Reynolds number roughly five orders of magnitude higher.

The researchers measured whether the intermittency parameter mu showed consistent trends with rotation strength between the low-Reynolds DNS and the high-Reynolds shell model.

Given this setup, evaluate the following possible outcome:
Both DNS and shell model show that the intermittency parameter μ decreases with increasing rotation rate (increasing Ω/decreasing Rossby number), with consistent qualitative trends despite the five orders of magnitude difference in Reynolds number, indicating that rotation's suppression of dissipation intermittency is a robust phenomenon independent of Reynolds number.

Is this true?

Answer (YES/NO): YES